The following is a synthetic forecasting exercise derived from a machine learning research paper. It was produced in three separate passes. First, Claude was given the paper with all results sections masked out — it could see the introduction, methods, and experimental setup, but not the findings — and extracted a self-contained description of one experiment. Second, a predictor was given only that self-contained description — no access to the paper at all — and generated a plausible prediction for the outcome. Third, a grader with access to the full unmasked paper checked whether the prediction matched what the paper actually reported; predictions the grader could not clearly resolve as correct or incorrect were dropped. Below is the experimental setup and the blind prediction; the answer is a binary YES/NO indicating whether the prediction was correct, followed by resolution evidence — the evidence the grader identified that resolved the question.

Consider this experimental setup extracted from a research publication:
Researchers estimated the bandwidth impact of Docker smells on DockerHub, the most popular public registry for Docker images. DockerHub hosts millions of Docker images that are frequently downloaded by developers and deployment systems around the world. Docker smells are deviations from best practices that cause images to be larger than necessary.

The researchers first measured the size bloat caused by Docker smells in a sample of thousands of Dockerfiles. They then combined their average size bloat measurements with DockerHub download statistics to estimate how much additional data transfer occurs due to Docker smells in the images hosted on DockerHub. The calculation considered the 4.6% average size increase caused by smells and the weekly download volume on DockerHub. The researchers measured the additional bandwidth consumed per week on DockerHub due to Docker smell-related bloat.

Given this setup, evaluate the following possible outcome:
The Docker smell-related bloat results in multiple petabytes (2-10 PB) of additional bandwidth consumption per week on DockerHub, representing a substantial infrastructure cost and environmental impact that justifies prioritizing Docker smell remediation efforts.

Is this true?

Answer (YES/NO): NO